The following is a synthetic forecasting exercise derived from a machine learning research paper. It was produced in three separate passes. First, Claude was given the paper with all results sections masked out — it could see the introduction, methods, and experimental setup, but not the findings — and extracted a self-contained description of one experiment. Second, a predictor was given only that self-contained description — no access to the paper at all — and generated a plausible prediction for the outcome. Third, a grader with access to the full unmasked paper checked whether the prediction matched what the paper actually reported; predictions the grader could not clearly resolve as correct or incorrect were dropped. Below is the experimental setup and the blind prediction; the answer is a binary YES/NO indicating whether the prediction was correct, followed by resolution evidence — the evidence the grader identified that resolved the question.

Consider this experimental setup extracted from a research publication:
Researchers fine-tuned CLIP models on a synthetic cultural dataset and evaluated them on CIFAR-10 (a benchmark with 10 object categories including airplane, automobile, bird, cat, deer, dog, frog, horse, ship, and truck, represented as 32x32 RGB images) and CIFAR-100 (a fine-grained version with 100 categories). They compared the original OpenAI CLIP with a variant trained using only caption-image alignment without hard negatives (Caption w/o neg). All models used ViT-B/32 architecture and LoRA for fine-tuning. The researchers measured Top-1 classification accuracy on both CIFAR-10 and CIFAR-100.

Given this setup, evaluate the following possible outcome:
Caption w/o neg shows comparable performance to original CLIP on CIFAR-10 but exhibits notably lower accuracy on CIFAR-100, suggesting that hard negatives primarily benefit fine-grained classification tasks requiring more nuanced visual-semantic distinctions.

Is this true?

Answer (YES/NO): NO